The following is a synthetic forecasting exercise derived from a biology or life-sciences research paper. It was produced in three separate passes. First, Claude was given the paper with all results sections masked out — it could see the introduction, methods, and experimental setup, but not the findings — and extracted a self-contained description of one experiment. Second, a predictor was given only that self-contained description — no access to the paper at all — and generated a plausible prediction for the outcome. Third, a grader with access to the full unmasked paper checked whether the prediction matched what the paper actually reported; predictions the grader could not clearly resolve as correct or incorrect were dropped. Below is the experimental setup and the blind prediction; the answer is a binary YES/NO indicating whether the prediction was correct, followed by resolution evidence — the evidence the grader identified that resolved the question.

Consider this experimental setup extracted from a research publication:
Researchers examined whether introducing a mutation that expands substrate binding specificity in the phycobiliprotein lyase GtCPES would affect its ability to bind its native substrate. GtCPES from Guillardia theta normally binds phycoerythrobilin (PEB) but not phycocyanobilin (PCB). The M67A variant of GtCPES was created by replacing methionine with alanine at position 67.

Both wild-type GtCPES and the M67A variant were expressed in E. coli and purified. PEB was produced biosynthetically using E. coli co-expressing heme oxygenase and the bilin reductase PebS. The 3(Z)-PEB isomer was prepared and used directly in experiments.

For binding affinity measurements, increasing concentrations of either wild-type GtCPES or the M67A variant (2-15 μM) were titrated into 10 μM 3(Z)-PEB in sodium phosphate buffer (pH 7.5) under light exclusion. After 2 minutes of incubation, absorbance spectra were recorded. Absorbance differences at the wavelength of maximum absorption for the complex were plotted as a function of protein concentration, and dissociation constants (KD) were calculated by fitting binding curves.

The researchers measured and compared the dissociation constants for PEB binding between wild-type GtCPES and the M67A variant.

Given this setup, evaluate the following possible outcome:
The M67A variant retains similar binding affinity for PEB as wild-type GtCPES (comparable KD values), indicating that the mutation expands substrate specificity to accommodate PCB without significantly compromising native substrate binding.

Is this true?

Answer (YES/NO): NO